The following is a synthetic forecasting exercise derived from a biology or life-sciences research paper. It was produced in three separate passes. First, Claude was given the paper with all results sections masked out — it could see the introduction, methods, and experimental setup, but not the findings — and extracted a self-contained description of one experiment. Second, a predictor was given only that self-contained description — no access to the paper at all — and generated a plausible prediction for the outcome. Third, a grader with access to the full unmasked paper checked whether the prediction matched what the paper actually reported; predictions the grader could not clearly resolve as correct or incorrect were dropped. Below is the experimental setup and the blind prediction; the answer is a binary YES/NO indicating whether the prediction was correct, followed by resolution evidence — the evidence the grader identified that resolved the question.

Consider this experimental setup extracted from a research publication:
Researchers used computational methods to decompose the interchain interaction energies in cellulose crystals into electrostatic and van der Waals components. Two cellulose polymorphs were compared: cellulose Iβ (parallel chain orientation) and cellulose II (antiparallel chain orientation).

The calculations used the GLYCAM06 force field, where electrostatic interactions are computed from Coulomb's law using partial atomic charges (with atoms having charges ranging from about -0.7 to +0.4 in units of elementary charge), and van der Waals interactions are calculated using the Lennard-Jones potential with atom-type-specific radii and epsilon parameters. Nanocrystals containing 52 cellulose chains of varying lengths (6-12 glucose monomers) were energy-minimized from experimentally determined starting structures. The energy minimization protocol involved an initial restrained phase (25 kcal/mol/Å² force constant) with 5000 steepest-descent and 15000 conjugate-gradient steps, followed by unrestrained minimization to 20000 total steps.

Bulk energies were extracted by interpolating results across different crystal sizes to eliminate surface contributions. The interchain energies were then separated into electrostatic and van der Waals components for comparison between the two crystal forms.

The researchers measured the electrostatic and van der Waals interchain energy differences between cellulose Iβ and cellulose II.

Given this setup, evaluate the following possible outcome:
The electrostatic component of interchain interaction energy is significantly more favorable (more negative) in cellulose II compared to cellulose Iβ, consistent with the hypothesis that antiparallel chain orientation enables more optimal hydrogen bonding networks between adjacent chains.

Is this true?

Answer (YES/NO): YES